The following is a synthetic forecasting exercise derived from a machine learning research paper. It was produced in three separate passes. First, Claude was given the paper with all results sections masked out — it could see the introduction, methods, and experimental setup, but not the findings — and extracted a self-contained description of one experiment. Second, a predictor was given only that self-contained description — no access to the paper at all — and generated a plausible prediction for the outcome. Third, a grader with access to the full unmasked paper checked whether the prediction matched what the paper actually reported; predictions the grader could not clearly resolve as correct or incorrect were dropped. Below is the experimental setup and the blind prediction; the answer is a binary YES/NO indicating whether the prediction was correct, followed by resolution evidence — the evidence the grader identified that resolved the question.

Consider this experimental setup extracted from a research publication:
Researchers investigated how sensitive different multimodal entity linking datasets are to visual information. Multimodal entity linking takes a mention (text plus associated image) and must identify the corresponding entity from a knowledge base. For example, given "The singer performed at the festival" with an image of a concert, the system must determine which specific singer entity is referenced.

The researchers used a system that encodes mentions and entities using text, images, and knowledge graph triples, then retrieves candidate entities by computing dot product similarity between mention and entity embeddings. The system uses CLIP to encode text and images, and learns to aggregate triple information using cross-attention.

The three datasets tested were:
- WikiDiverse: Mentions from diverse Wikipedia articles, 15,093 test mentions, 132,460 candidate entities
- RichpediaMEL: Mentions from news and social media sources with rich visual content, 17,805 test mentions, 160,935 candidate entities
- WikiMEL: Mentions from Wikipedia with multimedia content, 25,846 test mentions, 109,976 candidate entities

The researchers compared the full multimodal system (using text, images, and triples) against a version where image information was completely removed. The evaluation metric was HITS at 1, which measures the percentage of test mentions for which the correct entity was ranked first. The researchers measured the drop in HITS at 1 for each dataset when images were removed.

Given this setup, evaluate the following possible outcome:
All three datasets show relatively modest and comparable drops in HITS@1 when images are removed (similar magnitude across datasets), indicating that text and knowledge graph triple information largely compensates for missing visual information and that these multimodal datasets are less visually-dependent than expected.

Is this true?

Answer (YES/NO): NO